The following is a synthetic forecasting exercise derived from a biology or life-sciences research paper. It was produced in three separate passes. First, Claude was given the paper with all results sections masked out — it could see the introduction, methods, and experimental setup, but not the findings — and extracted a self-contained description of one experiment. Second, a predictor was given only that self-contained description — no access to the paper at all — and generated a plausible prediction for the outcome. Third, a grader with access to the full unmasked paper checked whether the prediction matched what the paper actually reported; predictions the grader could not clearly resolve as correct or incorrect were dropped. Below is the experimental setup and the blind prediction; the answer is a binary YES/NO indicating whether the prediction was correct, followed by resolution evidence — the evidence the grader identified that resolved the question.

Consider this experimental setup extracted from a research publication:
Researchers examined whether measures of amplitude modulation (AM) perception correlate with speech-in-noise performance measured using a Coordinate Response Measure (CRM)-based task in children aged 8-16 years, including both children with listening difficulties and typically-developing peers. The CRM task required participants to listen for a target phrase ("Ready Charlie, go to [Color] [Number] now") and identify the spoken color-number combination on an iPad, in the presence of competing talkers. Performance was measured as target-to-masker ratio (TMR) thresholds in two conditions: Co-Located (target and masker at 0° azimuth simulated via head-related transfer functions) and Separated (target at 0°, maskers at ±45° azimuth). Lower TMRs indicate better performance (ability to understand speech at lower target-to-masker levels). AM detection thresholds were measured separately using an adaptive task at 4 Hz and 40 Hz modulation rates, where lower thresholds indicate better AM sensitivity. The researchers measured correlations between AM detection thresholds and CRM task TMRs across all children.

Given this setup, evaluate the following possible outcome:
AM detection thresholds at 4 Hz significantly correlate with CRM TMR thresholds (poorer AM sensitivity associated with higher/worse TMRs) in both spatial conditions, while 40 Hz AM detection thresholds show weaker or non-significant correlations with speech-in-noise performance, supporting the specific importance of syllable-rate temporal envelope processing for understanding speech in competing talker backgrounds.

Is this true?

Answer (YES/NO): NO